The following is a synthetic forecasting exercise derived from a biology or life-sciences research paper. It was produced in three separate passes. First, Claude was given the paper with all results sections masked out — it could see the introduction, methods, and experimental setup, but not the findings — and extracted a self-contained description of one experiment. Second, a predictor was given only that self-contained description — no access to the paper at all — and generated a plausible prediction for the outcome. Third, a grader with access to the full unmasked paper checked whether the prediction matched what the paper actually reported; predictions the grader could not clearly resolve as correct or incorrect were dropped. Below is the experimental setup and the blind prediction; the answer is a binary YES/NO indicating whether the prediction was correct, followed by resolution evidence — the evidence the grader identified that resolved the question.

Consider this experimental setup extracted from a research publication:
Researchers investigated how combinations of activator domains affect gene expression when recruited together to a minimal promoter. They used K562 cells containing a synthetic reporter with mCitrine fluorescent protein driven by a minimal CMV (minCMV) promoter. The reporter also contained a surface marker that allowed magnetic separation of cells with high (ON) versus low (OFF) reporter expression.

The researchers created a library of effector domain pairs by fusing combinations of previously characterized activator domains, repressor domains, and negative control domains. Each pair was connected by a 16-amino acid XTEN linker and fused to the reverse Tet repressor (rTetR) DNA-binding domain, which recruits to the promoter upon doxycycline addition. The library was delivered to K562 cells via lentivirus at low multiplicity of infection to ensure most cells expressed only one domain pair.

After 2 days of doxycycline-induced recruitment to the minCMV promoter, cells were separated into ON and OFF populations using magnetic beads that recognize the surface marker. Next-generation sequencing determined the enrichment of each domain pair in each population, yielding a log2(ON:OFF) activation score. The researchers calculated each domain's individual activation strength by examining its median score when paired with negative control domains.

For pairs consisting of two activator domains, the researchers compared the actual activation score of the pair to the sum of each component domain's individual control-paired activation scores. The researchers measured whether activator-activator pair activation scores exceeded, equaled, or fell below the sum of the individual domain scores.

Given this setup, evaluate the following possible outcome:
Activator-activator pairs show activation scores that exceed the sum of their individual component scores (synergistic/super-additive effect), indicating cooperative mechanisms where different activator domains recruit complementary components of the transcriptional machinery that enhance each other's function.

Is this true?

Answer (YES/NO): YES